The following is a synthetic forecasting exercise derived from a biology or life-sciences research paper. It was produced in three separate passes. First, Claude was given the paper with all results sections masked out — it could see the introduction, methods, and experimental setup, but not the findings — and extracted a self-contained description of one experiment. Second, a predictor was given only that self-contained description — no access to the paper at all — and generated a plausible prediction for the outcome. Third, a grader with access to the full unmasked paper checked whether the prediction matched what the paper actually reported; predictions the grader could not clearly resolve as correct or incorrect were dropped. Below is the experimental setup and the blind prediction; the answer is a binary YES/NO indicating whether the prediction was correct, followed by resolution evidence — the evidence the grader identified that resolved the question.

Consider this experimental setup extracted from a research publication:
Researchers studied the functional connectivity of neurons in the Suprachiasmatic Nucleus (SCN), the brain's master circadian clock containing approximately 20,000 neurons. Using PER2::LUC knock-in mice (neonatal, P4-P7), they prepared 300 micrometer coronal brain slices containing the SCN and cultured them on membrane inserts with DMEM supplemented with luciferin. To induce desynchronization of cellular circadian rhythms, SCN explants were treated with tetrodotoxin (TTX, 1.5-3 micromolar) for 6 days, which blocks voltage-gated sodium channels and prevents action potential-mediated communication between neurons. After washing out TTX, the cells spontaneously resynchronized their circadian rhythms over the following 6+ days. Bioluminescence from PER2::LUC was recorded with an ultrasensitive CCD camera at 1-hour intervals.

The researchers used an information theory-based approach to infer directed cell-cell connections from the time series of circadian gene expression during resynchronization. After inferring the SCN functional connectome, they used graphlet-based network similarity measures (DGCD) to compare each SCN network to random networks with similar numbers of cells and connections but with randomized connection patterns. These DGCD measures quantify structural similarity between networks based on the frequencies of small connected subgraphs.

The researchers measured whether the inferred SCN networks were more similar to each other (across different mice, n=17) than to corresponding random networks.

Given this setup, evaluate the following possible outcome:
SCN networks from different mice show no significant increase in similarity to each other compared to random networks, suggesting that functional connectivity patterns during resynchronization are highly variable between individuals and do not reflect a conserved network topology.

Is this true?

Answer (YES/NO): NO